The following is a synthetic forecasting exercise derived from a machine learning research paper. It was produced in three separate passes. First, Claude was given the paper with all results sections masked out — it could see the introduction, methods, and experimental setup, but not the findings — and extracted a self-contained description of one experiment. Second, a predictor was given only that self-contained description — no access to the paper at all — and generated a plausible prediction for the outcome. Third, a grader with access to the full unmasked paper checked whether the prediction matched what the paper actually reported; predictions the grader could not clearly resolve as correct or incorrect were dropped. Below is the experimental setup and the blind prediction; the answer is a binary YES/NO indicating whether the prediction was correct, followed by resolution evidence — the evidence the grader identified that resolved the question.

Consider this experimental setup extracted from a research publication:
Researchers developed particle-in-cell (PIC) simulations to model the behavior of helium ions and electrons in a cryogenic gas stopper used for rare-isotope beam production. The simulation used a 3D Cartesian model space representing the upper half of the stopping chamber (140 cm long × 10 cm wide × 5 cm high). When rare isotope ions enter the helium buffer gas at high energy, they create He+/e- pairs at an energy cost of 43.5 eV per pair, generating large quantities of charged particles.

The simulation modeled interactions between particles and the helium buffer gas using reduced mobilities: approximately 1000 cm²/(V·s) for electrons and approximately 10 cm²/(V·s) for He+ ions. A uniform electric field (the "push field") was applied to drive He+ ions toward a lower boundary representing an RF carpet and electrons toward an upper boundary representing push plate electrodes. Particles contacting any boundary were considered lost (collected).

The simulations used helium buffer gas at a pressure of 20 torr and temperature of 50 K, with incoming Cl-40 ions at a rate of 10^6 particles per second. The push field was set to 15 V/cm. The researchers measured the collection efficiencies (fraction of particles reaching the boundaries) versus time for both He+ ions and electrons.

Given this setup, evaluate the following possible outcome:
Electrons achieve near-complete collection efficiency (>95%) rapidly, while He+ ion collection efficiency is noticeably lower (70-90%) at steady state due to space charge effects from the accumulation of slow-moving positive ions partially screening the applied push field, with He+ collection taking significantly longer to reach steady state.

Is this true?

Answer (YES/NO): NO